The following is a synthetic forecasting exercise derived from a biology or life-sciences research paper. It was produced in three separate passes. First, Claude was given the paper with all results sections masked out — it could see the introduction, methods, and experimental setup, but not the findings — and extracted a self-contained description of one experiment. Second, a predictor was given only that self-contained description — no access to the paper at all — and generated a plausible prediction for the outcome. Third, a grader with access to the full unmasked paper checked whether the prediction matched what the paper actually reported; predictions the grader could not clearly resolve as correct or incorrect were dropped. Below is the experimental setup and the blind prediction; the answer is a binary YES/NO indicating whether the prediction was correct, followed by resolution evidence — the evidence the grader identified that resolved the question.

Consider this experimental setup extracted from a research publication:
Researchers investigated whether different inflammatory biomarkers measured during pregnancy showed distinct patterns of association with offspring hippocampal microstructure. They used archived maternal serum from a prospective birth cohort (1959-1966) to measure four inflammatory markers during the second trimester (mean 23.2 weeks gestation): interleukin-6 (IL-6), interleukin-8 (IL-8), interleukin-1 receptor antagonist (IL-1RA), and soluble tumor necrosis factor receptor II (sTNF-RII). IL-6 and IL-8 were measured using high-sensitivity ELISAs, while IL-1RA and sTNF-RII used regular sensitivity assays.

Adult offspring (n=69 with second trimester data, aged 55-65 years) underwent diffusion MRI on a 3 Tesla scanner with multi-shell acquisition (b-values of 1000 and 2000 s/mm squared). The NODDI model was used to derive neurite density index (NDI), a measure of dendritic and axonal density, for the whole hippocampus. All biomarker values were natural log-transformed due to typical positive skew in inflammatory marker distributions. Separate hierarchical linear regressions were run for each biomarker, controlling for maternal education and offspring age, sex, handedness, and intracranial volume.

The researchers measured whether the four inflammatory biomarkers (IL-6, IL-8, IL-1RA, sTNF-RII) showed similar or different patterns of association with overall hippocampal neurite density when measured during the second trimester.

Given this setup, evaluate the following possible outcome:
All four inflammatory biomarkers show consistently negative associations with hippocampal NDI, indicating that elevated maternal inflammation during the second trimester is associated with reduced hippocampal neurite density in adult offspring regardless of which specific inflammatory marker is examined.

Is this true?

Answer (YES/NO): NO